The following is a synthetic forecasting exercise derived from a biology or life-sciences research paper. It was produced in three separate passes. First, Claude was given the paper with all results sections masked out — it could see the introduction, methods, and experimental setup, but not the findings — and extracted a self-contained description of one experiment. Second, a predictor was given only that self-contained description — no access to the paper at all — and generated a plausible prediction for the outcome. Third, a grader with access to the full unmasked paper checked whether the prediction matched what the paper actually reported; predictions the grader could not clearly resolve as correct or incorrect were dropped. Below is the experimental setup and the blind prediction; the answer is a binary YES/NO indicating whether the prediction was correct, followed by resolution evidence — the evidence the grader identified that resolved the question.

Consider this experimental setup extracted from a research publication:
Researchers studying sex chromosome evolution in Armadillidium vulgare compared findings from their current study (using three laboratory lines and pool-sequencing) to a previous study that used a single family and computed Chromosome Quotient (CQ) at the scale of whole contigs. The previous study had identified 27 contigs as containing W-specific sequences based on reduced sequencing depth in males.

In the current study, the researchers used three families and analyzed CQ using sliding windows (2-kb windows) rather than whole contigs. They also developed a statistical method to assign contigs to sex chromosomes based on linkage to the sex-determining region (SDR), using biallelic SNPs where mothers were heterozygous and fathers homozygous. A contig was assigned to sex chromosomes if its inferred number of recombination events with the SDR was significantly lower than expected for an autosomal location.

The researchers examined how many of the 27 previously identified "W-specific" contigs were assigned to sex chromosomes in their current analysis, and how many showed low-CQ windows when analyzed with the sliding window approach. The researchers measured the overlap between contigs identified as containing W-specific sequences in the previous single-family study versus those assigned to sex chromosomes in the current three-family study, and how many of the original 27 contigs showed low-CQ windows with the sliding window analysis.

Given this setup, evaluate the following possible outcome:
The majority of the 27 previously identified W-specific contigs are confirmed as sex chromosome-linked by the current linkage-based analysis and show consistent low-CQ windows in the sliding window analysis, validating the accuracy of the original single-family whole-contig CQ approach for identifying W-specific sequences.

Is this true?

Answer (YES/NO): NO